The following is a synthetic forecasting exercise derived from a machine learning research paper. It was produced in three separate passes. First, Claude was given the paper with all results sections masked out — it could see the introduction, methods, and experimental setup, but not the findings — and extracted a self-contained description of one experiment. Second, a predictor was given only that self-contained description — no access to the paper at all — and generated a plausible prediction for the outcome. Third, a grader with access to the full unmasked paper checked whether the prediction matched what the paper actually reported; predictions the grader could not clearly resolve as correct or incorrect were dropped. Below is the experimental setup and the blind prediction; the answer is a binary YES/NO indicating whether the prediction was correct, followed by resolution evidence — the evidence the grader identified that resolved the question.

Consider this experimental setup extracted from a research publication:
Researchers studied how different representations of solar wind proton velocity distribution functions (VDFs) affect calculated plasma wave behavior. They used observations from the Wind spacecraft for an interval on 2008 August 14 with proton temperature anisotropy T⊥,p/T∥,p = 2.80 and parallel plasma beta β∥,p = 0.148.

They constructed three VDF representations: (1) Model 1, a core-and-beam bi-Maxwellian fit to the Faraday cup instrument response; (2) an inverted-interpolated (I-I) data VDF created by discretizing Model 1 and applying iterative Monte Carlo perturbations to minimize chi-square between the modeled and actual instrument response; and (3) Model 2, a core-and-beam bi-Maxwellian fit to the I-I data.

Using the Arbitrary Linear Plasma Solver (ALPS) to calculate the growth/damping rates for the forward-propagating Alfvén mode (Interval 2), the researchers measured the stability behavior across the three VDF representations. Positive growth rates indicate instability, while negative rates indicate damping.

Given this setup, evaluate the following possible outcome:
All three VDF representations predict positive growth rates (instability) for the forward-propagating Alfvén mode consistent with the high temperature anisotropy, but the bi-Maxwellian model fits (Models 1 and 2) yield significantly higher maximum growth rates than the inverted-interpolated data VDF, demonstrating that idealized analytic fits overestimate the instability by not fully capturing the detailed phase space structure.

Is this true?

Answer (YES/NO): NO